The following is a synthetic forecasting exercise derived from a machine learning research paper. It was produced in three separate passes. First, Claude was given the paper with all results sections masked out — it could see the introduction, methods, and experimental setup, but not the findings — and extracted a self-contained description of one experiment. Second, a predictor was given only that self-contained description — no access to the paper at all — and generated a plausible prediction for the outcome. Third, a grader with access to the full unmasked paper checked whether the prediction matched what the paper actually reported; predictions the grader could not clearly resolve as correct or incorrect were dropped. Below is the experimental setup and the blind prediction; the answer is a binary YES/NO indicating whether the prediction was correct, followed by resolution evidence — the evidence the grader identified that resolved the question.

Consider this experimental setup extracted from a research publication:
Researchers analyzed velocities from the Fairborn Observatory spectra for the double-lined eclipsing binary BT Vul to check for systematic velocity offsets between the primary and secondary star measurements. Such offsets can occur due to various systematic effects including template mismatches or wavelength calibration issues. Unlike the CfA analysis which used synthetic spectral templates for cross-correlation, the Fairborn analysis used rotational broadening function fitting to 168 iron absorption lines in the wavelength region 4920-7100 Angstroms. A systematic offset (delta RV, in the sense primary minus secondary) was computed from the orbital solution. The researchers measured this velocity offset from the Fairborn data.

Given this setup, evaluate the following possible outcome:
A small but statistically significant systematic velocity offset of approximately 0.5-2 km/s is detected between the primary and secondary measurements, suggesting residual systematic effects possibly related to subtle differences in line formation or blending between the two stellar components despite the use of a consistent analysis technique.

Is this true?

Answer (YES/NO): NO